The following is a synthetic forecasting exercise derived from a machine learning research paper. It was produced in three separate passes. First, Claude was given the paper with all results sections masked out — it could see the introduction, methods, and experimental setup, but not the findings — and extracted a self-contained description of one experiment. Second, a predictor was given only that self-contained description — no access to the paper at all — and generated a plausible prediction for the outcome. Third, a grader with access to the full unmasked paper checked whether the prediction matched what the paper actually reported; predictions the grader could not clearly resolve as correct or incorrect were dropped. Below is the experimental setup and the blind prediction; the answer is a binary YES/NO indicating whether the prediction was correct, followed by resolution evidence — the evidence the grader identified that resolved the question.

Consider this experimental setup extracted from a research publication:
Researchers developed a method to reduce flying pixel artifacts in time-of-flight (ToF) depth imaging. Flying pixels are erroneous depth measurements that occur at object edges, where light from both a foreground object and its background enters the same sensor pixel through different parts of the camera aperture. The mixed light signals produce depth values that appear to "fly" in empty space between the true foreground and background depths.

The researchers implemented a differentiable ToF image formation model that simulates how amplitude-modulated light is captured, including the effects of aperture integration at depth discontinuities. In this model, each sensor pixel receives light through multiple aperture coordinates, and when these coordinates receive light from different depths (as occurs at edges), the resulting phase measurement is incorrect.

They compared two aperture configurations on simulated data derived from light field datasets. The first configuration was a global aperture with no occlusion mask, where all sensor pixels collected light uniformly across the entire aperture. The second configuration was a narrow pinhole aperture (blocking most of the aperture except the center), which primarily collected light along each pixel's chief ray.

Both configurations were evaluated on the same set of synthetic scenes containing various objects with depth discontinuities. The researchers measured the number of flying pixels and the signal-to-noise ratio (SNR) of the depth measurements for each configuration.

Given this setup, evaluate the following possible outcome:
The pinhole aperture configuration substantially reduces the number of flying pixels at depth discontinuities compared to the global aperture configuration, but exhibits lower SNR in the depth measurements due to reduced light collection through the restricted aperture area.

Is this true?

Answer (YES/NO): YES